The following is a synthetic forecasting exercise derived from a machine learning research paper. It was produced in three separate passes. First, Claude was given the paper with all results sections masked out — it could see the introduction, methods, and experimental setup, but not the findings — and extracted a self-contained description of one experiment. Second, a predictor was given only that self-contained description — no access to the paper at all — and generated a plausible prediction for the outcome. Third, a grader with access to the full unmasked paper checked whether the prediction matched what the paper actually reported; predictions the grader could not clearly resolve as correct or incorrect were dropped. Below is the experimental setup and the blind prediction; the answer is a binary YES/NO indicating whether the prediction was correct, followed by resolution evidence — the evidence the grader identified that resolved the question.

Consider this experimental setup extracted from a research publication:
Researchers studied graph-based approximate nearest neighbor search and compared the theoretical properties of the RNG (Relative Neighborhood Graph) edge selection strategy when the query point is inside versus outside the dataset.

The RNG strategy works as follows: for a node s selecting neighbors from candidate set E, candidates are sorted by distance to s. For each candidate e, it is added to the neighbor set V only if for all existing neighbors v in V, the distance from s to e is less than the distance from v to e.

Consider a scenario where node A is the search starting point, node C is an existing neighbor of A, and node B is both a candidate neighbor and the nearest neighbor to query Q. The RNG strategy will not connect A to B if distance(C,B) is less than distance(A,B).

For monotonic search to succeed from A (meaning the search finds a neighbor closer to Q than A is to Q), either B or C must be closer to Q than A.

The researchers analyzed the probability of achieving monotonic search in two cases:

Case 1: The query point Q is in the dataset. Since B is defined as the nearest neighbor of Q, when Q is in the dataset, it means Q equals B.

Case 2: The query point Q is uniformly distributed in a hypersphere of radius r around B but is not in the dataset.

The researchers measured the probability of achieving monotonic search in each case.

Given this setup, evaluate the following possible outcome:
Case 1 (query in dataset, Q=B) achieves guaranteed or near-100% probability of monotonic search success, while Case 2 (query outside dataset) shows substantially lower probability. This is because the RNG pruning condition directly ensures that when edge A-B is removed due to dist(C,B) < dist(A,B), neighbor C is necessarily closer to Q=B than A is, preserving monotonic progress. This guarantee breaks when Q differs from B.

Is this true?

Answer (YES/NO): YES